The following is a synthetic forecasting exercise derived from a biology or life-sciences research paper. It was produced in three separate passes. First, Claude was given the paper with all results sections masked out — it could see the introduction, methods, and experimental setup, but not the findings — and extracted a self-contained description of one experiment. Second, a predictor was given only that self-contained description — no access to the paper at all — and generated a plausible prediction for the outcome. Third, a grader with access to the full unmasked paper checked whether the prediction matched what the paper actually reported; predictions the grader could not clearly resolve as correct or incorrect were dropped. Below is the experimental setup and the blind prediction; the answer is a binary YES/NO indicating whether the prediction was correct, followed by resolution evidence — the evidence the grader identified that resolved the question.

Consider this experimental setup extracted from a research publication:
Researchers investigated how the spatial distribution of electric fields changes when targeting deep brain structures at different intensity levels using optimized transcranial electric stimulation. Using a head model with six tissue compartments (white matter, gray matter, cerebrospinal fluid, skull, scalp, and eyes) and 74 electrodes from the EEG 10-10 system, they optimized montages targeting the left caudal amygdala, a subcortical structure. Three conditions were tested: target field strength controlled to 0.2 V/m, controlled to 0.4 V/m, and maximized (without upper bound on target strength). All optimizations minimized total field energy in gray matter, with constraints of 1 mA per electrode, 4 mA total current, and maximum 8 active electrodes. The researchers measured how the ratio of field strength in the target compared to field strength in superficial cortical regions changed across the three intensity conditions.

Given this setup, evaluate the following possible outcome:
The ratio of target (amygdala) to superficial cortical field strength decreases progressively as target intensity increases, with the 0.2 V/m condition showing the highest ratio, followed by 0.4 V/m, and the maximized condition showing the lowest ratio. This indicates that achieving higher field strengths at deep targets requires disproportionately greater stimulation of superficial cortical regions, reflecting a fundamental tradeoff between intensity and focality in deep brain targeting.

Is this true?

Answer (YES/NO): YES